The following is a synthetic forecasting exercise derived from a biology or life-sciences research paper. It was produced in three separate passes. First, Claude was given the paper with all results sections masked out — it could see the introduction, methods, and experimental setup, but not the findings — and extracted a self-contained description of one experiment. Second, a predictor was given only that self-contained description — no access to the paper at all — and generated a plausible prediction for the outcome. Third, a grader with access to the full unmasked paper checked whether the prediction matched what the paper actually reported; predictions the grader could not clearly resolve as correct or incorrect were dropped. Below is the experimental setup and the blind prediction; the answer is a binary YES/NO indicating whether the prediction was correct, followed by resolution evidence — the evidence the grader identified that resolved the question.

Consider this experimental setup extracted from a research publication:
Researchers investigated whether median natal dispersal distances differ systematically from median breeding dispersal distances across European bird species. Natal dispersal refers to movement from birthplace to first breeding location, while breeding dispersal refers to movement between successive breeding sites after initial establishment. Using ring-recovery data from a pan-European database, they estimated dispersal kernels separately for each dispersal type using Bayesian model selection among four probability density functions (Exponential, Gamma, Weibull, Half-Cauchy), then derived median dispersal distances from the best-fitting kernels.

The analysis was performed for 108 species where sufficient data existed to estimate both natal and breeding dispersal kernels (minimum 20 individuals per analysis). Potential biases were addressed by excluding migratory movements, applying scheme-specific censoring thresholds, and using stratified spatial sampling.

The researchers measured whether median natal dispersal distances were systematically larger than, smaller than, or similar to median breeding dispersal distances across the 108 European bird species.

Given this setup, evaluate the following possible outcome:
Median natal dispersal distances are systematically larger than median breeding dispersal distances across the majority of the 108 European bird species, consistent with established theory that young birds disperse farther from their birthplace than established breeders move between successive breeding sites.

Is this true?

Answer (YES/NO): YES